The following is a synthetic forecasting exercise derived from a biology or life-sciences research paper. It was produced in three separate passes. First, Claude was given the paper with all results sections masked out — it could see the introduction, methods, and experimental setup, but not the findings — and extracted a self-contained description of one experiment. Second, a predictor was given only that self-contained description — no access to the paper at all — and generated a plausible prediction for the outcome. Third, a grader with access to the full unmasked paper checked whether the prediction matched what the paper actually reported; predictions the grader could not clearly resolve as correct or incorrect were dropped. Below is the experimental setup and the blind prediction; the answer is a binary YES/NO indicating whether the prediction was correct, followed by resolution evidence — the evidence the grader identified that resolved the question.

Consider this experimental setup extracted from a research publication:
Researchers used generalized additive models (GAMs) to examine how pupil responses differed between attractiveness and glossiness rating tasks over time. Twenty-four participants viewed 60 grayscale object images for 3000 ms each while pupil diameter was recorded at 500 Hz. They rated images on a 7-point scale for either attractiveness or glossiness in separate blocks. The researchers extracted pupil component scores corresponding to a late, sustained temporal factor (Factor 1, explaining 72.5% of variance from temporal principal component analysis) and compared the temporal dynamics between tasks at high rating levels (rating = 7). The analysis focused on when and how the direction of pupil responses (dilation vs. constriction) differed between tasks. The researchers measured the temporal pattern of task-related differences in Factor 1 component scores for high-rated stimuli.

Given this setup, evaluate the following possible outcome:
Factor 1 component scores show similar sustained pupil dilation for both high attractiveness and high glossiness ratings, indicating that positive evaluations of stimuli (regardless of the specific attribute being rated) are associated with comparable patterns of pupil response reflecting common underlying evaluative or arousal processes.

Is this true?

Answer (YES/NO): NO